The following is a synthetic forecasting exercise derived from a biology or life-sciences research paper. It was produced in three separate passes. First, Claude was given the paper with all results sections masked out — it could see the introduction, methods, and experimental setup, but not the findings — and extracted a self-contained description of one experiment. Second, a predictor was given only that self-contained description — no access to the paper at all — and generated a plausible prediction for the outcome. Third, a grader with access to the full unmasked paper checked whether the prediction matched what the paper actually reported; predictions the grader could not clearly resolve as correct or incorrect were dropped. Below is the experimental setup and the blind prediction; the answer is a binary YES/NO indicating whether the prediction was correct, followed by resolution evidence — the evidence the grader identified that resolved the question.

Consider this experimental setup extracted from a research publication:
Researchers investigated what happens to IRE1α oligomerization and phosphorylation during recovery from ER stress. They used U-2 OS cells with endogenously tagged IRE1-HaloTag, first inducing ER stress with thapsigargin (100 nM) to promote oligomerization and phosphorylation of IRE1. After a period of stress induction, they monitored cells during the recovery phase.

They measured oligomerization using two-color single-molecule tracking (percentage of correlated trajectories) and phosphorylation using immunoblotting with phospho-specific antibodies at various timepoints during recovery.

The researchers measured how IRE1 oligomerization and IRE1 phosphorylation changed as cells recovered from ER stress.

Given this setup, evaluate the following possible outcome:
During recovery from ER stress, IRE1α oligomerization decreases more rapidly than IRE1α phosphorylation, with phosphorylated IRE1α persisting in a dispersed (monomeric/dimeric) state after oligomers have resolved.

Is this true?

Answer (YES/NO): YES